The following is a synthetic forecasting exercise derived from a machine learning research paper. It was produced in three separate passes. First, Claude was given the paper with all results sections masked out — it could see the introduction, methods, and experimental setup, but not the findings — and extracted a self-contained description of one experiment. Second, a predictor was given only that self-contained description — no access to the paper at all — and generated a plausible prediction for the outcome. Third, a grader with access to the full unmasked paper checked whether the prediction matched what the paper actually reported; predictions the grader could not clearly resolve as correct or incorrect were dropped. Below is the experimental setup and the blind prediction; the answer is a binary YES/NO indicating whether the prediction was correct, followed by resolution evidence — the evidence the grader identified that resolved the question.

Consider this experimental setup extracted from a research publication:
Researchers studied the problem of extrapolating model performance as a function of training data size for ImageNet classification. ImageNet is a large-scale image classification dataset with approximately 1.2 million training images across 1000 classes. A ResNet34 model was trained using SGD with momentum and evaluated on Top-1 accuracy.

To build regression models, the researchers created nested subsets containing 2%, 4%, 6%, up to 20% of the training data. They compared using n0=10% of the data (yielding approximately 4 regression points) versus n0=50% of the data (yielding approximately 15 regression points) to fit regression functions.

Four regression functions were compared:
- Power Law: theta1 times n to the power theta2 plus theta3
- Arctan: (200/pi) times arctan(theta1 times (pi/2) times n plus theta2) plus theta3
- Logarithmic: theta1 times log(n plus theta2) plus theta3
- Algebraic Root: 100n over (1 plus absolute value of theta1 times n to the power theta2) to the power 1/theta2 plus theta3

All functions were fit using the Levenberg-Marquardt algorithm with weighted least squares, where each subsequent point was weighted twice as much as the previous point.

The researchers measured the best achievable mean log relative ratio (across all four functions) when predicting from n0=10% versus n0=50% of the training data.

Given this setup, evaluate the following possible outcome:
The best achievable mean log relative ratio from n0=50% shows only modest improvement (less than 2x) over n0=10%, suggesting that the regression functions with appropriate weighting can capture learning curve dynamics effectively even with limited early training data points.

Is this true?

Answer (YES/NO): NO